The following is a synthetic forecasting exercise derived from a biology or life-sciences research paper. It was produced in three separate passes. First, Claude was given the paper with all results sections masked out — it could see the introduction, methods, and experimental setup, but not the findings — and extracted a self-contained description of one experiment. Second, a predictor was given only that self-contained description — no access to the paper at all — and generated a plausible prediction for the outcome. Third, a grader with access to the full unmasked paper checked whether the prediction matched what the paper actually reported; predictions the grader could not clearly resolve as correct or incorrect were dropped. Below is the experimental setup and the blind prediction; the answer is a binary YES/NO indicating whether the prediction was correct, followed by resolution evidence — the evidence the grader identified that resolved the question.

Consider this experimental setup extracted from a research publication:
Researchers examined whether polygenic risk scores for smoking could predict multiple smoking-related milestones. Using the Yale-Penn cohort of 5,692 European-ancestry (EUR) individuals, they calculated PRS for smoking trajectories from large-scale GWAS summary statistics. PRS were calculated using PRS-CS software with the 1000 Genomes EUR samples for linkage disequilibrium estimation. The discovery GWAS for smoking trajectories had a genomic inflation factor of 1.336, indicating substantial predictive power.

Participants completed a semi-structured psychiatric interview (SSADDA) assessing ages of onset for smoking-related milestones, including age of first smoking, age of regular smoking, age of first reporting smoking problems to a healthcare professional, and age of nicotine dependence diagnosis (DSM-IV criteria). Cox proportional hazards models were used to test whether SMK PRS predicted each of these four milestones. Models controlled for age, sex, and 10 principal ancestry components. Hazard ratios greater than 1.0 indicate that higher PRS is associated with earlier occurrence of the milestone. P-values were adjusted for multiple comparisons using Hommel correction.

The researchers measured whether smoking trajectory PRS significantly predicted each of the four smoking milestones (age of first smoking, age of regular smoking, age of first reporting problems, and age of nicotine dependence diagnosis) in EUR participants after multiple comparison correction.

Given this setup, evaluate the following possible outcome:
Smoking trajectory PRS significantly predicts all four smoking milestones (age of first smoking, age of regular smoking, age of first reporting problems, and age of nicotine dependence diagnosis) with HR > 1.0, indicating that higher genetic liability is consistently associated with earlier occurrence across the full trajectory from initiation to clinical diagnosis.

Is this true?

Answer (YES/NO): YES